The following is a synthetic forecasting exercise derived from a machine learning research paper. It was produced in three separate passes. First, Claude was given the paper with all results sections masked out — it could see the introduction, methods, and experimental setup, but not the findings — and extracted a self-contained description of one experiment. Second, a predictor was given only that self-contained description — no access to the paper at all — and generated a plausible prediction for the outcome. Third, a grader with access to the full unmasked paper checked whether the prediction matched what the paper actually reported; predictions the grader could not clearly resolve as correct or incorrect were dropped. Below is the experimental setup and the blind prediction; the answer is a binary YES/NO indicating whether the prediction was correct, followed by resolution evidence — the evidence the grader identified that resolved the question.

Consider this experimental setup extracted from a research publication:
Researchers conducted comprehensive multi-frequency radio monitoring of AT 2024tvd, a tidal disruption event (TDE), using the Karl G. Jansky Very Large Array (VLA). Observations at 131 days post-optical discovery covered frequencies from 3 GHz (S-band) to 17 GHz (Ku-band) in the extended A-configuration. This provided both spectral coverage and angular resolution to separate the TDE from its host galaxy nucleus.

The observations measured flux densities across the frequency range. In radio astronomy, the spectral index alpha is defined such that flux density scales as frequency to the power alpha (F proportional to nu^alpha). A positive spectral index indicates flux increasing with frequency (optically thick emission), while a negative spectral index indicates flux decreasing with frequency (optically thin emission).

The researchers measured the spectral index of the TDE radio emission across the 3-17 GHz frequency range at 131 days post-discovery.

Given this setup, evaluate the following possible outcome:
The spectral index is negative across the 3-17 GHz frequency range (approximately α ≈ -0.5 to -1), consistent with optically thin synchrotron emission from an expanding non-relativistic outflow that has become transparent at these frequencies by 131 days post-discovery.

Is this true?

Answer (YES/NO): NO